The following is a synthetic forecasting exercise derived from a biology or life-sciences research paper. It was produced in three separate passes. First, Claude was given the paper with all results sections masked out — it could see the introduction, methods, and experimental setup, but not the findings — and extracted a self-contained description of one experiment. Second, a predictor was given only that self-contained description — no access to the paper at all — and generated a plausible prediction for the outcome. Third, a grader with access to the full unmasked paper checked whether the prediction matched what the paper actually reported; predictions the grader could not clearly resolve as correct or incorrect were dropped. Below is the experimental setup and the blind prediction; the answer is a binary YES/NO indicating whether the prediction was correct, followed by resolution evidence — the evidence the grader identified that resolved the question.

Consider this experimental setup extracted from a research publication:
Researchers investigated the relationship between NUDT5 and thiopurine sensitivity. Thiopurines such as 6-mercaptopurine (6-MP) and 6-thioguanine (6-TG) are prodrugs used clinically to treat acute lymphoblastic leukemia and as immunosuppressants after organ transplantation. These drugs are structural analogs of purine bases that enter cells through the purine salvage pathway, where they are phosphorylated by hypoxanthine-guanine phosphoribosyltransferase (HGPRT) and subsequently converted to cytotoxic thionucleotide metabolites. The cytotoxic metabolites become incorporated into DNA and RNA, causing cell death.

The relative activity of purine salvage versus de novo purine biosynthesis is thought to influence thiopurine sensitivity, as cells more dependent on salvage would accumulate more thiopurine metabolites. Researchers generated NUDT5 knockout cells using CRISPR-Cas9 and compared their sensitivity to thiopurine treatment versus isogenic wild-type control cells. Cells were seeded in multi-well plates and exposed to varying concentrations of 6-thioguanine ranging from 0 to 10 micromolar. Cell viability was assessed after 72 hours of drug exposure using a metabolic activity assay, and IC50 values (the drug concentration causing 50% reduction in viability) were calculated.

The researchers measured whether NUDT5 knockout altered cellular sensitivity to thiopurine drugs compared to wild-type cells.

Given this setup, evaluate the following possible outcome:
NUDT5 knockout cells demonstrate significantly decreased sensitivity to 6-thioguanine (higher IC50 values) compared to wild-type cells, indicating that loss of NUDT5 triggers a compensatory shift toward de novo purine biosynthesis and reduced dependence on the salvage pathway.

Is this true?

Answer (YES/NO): NO